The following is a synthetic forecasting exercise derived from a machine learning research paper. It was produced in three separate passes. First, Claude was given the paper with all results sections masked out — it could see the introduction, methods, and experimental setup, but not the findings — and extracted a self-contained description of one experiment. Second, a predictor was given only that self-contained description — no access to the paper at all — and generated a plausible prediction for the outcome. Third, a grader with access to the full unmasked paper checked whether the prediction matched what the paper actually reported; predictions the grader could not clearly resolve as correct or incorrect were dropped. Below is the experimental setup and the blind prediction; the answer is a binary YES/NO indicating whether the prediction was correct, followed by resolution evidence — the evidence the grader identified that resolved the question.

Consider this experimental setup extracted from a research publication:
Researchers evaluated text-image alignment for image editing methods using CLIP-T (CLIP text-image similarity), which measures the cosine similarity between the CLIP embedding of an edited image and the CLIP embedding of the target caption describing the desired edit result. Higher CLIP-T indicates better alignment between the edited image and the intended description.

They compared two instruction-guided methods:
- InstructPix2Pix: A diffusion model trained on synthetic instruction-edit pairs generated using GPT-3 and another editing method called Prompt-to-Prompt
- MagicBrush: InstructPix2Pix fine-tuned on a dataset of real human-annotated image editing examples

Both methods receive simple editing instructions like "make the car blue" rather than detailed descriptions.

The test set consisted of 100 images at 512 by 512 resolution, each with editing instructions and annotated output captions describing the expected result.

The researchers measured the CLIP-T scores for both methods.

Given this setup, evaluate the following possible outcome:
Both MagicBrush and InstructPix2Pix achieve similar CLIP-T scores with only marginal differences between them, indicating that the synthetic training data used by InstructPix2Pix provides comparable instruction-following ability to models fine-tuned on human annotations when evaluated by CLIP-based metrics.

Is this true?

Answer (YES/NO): YES